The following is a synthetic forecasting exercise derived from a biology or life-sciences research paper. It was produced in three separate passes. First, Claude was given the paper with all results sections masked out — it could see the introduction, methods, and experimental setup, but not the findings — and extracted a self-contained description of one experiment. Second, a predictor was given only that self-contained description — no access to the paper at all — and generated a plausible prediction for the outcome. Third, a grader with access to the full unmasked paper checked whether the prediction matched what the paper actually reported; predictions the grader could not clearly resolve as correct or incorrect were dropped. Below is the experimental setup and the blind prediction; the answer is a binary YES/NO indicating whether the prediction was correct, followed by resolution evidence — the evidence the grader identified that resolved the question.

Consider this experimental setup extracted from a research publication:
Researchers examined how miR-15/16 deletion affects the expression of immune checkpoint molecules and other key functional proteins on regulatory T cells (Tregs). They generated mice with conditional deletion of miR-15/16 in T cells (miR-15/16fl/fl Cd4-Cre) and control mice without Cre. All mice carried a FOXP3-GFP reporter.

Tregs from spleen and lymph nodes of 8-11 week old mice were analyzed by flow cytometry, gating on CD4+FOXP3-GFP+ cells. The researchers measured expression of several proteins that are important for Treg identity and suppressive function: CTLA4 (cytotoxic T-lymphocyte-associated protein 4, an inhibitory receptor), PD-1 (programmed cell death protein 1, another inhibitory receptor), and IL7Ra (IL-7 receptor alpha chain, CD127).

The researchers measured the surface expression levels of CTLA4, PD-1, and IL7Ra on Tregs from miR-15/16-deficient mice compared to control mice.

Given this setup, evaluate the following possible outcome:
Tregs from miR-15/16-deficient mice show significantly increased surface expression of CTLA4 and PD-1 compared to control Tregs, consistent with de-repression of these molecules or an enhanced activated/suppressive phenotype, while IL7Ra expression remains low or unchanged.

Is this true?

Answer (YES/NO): NO